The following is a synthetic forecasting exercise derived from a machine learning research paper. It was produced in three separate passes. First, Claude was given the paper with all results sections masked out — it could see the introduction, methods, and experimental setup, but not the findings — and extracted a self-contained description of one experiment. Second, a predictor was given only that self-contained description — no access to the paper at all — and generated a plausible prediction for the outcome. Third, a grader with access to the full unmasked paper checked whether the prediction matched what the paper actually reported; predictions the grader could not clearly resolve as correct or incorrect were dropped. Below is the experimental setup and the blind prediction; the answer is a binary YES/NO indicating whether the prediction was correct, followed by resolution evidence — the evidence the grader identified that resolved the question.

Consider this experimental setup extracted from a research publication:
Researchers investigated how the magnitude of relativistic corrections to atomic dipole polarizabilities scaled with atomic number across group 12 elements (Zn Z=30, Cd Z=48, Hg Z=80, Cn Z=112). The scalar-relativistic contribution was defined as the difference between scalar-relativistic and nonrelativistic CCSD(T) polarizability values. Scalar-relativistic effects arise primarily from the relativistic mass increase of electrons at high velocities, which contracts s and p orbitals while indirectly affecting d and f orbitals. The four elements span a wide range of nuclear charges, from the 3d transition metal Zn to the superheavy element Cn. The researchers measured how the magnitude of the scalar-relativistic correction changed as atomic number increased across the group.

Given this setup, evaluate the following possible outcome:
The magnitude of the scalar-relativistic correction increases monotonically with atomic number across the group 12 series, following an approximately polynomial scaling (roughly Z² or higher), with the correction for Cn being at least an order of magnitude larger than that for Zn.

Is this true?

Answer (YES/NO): YES